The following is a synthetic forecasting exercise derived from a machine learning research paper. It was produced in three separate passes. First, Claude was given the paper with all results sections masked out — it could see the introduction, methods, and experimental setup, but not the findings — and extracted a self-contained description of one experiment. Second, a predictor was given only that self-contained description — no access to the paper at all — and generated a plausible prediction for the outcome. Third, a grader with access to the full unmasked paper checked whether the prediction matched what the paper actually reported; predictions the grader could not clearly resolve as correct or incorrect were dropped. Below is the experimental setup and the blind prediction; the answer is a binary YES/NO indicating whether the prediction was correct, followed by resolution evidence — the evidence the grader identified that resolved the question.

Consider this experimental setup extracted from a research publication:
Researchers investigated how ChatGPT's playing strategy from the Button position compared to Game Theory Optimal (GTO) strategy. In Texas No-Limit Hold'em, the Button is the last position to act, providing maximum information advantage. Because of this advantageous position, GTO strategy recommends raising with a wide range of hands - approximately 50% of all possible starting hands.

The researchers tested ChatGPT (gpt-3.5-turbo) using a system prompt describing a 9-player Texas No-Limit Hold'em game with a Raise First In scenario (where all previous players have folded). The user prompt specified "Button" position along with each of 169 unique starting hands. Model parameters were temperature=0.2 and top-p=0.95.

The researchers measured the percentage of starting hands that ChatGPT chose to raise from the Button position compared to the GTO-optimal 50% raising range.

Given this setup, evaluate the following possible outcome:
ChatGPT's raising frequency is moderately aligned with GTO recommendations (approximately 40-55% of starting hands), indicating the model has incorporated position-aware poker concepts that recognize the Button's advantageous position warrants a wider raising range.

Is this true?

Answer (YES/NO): NO